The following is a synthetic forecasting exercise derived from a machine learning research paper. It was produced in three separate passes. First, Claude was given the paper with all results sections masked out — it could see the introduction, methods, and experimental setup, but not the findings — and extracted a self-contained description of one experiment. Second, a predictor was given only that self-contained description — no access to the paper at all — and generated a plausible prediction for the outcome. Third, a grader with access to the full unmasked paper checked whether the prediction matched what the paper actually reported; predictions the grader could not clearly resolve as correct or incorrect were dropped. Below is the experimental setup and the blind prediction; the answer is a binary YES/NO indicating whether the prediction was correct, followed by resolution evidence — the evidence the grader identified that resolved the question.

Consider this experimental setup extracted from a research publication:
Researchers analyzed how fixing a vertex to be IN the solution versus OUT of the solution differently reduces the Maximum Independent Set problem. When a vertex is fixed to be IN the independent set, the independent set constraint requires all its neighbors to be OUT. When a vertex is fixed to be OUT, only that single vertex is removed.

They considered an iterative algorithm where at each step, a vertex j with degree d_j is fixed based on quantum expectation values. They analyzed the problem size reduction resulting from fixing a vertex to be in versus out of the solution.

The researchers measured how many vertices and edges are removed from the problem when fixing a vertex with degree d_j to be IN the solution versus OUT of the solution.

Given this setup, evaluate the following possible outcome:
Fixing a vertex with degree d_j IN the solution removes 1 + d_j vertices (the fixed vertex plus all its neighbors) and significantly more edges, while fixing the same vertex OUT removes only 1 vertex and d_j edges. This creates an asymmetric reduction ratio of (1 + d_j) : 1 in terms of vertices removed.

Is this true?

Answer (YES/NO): YES